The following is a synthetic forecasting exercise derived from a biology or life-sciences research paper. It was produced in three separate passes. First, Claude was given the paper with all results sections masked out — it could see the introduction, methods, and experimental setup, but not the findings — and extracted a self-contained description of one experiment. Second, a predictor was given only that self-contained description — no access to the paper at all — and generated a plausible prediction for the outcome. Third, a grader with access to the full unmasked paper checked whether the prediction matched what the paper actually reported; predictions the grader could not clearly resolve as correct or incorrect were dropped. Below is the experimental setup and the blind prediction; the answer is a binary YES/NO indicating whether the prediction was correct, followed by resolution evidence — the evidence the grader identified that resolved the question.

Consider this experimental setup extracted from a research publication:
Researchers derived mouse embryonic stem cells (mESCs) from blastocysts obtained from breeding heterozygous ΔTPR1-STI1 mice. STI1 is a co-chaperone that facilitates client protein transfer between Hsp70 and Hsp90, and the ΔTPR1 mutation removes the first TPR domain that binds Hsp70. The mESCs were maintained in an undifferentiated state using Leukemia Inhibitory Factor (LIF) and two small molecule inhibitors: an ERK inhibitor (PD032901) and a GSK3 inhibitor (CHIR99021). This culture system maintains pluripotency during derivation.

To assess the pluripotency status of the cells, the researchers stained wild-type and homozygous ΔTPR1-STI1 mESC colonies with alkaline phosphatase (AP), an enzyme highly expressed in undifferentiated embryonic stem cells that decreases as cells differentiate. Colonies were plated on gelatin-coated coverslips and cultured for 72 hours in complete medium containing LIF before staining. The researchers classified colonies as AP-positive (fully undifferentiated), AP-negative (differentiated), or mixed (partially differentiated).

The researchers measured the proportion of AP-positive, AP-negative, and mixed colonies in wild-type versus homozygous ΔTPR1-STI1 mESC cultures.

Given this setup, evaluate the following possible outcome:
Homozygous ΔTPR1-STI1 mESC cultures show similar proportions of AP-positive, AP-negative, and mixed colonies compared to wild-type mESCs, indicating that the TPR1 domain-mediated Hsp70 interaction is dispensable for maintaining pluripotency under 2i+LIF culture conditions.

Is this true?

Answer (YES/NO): NO